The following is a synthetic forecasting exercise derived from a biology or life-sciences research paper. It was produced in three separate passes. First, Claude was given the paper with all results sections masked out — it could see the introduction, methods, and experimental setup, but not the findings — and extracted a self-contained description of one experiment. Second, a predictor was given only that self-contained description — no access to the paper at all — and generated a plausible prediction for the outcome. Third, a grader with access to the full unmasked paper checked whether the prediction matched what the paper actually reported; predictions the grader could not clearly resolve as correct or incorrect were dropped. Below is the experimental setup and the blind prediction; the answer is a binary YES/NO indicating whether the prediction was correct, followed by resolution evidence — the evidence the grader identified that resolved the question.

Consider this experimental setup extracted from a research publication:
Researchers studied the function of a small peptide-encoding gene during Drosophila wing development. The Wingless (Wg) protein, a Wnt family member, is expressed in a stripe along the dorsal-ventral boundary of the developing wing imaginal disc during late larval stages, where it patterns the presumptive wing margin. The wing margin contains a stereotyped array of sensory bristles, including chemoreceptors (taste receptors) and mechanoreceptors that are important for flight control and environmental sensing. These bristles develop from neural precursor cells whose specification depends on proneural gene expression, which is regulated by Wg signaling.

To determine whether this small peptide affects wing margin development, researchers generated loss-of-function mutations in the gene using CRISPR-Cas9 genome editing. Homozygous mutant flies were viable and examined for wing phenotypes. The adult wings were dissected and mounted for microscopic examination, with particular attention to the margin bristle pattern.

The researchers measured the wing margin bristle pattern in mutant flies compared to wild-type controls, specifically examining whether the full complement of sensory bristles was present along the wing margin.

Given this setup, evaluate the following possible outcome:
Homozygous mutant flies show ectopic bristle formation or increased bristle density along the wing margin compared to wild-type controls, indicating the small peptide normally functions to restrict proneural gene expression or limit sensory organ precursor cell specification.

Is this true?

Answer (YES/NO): NO